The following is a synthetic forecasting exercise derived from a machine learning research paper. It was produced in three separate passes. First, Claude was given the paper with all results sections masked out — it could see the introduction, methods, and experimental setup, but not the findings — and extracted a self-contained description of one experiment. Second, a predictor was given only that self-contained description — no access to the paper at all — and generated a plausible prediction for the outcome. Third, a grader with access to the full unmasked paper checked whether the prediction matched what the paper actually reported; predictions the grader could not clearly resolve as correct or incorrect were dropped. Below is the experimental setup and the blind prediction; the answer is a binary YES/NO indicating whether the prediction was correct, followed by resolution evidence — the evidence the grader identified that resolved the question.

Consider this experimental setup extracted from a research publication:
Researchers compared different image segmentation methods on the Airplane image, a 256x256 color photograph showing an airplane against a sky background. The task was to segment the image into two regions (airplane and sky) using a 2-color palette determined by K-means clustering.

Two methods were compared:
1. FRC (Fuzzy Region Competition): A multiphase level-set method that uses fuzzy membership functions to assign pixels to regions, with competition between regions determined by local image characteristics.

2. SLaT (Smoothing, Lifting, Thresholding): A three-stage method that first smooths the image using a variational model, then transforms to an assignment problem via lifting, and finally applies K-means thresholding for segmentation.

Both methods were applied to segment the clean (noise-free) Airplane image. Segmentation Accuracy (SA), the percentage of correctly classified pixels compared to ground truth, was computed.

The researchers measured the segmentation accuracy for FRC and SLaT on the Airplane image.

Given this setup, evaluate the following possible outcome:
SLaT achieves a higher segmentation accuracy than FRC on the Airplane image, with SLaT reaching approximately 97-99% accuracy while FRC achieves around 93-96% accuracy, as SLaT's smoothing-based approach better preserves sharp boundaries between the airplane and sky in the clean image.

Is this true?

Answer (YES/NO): NO